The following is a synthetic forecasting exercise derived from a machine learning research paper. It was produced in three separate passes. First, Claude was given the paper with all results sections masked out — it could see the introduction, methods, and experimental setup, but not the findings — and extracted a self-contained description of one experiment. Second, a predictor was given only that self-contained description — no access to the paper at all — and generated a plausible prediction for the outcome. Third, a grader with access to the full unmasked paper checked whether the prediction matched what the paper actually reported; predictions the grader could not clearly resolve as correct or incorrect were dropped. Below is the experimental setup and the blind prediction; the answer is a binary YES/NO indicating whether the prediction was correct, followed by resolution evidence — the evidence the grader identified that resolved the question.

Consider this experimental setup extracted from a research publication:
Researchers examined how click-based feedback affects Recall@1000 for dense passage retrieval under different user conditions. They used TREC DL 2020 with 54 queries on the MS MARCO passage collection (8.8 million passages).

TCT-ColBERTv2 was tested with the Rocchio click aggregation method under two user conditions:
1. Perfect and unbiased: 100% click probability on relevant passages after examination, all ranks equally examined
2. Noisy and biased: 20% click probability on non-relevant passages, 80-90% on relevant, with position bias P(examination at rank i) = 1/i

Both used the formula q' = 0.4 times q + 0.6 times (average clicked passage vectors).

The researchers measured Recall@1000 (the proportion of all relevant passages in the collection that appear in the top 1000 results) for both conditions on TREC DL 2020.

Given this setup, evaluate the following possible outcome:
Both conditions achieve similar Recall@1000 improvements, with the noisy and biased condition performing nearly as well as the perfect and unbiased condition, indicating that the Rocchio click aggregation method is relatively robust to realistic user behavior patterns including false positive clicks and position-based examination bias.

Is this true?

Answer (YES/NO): NO